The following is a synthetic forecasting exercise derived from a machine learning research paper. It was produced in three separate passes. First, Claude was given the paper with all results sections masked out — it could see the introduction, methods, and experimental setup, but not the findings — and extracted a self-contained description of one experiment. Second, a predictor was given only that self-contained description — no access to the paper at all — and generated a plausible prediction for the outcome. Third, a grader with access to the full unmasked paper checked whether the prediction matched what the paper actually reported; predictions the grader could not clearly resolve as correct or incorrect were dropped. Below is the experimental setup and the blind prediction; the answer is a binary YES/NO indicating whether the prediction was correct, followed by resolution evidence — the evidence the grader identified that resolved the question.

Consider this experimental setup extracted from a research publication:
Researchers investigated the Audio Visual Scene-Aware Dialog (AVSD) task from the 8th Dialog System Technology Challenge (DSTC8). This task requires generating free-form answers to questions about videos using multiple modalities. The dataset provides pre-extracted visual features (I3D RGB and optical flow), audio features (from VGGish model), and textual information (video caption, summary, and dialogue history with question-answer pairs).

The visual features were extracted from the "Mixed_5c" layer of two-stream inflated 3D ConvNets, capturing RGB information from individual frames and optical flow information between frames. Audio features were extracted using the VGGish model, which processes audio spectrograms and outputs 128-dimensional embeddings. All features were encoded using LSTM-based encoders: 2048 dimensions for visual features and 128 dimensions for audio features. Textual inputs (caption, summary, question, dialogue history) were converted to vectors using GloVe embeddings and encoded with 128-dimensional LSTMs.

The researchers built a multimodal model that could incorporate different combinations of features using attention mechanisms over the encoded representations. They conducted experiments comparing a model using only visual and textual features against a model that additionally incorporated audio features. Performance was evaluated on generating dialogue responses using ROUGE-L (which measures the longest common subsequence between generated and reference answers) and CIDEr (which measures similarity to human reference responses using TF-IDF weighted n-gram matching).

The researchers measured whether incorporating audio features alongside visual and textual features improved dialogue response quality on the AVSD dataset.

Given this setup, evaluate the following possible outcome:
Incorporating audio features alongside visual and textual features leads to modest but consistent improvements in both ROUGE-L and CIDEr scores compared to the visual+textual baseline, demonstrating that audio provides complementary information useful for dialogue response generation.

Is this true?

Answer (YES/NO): NO